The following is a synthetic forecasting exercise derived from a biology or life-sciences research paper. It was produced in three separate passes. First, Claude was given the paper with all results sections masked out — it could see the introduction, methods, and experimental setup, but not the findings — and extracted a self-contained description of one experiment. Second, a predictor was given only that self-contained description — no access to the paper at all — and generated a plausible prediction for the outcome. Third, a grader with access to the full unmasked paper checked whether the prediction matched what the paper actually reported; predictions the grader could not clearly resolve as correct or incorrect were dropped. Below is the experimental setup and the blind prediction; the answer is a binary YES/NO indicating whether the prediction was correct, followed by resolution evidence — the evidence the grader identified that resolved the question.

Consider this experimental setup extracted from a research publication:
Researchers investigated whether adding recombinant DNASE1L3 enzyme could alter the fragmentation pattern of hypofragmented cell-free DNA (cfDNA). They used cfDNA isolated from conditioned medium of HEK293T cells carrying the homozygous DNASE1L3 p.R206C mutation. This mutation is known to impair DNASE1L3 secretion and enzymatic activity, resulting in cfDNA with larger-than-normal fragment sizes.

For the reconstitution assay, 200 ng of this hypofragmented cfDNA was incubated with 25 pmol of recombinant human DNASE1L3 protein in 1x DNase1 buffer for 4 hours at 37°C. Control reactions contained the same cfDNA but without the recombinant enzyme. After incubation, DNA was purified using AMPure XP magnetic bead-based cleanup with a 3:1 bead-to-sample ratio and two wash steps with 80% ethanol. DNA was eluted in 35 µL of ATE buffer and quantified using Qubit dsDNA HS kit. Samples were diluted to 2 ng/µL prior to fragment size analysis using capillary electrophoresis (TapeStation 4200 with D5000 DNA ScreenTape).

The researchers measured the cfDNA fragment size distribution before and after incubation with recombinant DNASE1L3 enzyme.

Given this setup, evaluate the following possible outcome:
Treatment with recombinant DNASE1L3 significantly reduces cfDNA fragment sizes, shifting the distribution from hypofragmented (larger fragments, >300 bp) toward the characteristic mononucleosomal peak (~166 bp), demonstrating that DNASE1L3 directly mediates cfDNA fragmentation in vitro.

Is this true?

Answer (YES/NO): YES